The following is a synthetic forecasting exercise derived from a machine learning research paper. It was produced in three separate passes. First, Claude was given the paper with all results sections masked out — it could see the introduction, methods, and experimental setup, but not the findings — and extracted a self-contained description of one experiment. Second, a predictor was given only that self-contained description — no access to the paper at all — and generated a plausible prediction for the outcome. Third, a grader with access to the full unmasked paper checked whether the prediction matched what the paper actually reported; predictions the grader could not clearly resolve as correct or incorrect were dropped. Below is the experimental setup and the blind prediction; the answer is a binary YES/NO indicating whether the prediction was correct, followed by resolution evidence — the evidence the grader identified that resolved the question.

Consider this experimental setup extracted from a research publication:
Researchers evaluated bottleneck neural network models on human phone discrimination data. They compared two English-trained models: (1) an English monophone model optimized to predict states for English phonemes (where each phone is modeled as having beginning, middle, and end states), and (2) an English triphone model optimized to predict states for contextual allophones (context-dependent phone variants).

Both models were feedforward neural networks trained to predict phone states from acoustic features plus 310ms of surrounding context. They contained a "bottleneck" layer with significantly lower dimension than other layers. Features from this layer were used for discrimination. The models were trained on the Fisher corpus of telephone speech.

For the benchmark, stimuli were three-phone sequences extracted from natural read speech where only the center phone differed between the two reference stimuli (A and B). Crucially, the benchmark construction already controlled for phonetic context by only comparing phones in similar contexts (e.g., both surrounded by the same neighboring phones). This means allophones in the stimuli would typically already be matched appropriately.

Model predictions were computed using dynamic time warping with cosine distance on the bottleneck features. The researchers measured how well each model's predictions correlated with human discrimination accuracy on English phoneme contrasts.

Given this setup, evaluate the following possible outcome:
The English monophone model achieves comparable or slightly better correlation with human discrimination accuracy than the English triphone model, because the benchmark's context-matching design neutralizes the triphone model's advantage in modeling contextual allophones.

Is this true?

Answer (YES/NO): YES